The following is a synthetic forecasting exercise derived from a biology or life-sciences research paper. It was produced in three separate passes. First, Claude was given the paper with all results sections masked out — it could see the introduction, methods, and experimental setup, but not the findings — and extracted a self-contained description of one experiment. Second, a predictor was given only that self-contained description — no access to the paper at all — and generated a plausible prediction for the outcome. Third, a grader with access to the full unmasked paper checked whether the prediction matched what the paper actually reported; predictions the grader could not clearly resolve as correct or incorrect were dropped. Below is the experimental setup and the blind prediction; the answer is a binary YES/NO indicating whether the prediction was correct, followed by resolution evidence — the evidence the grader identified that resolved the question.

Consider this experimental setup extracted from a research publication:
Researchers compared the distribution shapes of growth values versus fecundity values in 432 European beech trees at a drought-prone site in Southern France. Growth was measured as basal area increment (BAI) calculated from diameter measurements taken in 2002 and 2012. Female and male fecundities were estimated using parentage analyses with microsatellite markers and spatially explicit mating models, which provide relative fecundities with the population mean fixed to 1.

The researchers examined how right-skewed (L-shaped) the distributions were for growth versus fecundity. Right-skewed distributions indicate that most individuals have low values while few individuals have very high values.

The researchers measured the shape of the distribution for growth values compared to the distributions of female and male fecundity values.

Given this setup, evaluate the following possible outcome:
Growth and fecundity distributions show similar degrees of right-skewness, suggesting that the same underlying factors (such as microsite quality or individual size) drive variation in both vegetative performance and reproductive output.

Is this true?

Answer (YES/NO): NO